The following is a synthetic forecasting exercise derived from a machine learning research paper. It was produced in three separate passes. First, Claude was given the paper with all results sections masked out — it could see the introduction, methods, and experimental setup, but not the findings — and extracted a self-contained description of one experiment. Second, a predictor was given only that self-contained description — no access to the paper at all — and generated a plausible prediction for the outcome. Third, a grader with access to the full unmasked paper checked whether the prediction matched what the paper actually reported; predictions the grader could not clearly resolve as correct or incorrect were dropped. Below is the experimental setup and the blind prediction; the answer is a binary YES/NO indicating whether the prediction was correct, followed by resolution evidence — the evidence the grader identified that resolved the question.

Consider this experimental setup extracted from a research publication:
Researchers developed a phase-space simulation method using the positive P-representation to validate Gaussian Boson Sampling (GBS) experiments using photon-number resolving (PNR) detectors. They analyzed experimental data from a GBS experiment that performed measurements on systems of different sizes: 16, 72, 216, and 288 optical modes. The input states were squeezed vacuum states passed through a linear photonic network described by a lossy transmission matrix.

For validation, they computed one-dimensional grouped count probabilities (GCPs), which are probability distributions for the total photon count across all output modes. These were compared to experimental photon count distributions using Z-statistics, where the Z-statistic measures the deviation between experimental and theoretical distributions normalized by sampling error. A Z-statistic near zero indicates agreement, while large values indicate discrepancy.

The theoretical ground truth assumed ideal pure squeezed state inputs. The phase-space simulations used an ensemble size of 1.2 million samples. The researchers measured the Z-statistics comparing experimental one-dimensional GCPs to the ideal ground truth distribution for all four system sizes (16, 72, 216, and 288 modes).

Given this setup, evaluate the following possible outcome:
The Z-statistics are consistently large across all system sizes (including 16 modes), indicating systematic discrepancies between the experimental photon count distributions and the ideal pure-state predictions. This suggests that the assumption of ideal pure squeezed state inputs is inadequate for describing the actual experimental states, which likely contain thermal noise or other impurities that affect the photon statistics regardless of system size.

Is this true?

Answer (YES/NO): YES